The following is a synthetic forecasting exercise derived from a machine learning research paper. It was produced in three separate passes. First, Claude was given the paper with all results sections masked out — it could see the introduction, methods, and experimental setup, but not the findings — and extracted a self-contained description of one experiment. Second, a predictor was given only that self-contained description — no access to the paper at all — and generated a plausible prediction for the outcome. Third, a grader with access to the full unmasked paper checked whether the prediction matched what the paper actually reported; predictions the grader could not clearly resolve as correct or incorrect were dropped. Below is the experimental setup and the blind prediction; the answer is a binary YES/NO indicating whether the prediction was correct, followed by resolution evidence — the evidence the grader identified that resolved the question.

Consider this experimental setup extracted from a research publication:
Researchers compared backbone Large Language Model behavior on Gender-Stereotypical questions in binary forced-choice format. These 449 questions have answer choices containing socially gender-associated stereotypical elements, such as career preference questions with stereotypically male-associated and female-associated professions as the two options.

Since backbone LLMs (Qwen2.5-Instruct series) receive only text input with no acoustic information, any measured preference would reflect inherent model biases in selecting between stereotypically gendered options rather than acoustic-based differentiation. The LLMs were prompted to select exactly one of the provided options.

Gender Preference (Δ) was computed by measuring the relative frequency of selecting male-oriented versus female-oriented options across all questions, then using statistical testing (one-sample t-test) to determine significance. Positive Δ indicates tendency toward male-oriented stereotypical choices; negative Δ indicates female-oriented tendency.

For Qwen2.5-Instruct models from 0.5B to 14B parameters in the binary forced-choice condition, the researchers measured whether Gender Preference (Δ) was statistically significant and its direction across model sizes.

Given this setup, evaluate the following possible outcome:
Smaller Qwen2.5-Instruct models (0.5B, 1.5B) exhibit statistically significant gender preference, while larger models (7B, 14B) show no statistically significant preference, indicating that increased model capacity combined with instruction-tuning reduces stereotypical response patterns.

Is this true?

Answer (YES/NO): NO